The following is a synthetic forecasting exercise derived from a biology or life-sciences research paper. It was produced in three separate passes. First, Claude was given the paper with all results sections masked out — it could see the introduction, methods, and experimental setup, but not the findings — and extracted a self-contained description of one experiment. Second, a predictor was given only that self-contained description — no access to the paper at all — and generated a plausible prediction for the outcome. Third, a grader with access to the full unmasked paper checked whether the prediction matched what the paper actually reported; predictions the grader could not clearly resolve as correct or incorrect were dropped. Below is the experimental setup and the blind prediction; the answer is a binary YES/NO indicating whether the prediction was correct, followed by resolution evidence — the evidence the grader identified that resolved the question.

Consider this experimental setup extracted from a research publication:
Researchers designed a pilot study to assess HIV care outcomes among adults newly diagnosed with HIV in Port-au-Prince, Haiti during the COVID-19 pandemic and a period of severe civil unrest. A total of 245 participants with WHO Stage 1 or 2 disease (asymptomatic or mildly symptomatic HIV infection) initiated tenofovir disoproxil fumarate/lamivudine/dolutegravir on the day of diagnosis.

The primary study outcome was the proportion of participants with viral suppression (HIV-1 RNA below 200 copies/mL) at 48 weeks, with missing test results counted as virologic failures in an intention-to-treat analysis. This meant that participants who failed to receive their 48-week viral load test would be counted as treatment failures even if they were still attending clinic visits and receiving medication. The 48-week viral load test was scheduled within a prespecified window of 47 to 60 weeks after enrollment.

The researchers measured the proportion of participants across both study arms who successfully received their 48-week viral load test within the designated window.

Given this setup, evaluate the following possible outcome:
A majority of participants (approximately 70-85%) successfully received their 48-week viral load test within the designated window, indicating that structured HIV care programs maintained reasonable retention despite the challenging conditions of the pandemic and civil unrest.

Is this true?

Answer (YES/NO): NO